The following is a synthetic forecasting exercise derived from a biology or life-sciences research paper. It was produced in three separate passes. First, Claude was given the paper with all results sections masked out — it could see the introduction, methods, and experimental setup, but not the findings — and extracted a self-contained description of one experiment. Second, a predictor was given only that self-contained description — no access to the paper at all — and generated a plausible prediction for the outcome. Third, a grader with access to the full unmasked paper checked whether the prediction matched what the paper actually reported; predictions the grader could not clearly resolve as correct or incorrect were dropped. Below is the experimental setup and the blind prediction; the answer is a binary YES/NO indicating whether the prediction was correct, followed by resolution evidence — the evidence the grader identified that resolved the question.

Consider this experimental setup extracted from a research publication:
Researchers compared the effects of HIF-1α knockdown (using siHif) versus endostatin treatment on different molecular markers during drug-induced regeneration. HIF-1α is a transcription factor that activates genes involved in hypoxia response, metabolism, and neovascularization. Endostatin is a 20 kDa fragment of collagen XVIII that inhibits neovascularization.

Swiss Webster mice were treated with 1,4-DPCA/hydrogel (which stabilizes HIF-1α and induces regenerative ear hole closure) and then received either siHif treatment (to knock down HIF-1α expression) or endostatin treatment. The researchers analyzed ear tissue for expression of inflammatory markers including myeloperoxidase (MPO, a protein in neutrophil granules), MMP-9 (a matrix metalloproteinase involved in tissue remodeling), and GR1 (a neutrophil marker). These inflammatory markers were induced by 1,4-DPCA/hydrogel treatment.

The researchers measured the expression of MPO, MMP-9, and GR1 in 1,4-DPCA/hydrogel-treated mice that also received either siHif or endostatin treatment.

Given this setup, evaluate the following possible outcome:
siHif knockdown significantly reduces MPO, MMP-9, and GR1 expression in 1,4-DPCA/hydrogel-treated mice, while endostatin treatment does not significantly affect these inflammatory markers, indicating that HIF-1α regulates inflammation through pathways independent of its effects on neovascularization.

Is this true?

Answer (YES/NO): YES